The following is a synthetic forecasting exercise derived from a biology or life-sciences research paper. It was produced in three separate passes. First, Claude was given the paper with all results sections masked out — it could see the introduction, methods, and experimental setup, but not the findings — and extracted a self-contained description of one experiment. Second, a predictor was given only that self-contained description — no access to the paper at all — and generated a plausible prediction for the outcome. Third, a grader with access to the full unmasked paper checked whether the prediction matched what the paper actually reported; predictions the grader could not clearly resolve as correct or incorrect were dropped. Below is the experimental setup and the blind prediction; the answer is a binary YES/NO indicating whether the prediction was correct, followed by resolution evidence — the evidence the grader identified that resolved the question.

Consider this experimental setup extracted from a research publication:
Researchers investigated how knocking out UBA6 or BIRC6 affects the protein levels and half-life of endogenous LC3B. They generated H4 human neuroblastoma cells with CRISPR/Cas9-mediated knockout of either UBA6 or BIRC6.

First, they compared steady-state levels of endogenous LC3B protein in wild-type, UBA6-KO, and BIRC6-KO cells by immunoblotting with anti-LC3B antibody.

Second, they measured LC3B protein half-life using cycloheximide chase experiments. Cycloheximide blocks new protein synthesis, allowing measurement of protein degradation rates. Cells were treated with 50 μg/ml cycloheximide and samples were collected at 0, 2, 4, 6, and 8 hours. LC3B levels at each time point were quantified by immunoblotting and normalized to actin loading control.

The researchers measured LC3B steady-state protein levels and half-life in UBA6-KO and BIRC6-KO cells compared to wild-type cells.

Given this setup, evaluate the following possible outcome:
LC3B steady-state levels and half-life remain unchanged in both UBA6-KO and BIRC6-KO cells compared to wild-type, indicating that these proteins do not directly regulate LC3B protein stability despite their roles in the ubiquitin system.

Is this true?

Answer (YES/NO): NO